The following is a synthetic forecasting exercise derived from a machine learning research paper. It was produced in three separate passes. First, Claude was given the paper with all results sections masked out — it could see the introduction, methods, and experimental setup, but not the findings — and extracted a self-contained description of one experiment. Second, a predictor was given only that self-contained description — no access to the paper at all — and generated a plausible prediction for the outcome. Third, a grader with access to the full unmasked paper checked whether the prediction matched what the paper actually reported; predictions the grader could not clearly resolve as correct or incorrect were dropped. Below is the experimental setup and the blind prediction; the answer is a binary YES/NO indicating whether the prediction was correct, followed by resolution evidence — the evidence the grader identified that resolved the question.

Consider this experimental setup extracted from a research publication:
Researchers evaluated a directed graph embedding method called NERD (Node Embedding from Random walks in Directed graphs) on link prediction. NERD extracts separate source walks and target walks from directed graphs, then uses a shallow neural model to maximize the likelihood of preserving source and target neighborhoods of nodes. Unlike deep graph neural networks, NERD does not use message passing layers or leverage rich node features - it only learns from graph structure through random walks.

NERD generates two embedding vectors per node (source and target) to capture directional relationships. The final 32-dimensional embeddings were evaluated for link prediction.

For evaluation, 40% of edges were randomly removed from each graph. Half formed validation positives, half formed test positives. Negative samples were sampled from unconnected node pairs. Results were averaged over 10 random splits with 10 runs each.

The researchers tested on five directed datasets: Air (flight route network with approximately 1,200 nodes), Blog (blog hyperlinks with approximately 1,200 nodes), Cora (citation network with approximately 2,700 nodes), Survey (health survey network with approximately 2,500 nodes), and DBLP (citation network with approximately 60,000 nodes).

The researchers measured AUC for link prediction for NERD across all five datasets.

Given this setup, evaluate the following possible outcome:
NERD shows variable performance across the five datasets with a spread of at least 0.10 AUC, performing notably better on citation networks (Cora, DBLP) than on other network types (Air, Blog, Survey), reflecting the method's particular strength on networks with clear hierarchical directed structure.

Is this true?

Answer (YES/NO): NO